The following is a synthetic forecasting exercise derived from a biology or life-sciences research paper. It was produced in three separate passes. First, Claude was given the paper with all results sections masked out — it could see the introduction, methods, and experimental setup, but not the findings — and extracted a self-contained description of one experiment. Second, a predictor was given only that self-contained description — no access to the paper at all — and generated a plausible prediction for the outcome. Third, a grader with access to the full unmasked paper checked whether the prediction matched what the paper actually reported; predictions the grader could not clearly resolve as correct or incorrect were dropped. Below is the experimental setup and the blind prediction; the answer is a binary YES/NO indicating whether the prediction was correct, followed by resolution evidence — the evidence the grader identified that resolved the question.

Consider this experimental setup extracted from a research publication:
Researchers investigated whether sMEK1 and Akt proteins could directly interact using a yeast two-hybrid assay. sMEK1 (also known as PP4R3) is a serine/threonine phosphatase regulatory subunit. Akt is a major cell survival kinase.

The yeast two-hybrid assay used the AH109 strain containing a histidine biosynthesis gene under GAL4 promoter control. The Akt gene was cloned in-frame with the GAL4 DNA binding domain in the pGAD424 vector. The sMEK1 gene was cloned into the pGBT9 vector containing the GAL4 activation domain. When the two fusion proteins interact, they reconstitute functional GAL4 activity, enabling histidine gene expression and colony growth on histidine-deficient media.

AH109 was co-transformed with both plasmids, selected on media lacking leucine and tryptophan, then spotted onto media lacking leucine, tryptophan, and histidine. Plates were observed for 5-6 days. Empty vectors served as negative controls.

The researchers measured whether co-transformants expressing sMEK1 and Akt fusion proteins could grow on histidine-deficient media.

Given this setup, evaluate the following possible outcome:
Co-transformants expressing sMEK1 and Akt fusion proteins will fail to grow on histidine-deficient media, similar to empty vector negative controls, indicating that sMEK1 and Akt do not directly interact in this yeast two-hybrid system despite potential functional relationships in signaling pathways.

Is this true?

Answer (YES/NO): NO